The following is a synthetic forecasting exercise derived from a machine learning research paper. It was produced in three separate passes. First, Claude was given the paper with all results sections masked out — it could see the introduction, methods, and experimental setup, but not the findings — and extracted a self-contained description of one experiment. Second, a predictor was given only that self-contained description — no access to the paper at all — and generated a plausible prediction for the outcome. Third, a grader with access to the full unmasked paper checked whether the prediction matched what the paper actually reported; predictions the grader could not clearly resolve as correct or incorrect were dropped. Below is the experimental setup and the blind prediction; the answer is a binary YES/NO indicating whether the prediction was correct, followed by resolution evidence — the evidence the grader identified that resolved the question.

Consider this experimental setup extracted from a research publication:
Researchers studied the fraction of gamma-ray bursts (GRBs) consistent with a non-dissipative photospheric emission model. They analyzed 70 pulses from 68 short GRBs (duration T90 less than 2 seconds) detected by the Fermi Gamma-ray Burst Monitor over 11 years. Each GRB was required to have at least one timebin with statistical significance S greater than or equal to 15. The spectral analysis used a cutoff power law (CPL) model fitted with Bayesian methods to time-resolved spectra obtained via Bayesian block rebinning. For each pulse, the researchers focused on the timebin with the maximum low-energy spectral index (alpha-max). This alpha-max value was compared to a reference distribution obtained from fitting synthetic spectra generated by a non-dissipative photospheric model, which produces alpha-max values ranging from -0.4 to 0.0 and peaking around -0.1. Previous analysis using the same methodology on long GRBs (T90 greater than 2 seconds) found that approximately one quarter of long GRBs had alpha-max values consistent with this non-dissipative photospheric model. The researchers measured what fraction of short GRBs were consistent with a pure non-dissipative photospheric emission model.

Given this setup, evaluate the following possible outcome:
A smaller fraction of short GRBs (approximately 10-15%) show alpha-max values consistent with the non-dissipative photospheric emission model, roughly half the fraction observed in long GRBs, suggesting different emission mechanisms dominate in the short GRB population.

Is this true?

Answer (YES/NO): NO